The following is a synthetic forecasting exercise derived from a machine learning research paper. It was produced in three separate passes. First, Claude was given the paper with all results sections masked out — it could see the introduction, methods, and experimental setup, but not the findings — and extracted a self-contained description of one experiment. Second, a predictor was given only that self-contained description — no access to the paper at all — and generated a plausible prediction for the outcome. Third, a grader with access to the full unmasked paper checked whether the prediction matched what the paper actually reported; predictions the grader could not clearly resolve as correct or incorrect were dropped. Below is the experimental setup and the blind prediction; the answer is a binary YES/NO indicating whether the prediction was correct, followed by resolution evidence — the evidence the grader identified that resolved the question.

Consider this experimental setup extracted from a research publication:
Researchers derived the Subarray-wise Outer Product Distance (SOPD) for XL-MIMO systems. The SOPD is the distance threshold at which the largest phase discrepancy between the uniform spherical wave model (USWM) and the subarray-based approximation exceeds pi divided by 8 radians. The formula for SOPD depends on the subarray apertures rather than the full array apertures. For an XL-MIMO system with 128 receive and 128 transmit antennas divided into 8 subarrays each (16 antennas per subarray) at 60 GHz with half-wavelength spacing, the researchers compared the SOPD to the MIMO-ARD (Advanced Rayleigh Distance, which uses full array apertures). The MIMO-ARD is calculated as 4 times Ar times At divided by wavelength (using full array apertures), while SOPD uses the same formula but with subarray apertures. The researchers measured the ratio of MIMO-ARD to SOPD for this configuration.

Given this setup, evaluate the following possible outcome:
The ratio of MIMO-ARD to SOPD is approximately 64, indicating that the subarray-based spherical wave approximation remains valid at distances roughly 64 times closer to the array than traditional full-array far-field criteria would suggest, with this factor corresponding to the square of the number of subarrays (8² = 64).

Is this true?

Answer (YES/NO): NO